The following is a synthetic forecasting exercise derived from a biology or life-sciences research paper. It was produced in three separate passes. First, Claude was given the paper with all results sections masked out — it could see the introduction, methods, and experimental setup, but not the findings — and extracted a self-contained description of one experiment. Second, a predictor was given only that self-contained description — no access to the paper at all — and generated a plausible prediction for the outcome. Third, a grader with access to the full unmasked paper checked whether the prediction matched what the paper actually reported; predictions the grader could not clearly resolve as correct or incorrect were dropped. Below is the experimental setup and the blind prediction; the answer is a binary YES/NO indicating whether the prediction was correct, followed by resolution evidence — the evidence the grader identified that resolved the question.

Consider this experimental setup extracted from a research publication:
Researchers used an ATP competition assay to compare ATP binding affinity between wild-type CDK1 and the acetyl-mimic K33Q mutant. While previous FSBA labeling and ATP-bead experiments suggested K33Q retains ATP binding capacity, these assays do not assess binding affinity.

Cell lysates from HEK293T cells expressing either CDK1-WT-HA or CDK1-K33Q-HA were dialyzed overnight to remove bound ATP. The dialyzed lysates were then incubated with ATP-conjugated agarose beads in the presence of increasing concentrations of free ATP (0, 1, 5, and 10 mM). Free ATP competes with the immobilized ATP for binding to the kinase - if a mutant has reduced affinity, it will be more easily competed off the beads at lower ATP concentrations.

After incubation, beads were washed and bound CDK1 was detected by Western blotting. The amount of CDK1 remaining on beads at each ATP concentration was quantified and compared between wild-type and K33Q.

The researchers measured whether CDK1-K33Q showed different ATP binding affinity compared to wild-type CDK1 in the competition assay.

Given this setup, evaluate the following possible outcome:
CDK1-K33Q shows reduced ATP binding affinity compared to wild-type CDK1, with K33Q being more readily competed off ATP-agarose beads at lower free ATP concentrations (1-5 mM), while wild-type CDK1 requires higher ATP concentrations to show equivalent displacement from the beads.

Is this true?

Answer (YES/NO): NO